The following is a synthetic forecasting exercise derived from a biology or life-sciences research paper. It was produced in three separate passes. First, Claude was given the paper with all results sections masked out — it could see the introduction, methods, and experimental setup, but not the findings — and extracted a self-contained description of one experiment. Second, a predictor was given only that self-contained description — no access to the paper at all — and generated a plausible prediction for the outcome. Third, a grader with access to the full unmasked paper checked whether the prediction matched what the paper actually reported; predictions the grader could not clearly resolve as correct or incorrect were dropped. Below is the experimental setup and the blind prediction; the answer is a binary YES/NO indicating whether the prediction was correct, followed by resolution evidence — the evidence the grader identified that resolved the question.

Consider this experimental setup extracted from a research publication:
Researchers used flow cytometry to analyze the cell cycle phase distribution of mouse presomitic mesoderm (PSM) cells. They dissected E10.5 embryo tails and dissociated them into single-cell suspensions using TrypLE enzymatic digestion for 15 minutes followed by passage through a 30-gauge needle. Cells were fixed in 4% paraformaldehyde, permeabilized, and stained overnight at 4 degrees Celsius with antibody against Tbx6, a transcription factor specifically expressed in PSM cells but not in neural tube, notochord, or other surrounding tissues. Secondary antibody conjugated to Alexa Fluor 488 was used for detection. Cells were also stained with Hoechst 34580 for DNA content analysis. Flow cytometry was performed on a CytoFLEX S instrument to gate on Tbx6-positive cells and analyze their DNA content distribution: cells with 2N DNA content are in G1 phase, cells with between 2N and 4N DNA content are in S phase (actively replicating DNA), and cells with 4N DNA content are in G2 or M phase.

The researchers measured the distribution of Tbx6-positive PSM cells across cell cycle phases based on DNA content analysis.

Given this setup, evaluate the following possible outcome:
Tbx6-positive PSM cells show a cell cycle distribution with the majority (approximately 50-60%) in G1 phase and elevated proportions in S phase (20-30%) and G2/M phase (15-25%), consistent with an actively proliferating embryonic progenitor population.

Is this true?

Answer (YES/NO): NO